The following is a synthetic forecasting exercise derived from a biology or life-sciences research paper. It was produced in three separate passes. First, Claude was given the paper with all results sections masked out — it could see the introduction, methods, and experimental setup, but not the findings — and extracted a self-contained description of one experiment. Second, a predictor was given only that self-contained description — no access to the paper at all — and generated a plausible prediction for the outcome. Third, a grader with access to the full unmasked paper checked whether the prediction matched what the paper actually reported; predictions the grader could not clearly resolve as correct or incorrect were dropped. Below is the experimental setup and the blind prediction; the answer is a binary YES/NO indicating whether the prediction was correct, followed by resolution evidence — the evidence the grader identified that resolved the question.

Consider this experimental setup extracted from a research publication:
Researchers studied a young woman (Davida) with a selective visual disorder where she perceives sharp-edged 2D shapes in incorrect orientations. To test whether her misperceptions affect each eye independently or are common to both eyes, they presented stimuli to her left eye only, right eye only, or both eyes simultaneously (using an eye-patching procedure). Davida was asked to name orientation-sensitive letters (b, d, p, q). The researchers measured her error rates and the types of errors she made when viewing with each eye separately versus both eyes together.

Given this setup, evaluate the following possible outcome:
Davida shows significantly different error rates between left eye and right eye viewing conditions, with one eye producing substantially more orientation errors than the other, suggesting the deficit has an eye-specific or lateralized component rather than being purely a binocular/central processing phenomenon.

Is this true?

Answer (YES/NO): NO